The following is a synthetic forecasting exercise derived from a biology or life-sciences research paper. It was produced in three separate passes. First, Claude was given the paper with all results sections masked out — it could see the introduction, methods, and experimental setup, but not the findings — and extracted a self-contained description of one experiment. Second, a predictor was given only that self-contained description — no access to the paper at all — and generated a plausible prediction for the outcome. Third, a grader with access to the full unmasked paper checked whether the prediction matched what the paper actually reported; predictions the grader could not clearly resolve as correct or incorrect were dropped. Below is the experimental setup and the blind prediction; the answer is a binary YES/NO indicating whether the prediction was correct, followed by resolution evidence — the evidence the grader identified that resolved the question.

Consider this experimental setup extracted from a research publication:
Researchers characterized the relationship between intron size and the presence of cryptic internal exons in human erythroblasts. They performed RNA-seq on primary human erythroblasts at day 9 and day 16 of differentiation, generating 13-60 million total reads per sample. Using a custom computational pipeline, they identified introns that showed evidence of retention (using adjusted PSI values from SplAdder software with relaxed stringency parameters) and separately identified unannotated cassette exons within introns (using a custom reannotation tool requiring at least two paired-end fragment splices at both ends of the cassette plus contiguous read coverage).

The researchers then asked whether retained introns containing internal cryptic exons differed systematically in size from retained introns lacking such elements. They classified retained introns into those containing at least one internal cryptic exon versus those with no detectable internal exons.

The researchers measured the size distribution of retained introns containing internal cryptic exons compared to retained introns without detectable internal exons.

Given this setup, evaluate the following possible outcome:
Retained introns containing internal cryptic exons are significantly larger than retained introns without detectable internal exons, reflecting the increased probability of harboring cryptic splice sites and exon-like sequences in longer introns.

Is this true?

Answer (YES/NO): YES